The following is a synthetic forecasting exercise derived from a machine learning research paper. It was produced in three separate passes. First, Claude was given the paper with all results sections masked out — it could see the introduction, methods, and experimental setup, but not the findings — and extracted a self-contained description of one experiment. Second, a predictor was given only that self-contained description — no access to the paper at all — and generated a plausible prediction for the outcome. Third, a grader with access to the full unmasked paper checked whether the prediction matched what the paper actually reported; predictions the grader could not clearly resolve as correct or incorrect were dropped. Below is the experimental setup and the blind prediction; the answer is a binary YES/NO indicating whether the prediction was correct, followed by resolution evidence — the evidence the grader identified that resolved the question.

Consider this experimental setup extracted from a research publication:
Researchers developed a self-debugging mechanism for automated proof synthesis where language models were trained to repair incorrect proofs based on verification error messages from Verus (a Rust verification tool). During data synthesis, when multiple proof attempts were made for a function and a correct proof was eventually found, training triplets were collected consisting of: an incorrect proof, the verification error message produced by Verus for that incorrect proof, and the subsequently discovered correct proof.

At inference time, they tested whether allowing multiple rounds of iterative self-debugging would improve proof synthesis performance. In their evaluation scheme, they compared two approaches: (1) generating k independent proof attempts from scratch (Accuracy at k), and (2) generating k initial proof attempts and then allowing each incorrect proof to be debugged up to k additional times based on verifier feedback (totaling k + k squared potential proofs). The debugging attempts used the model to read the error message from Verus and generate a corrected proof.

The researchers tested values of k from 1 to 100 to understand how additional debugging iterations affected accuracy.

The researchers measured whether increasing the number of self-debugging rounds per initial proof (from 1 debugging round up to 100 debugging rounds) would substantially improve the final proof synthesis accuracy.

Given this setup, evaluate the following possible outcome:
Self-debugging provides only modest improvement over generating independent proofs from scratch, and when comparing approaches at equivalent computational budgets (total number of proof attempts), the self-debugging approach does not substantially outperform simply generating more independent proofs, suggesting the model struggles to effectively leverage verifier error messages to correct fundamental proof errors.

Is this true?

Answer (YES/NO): NO